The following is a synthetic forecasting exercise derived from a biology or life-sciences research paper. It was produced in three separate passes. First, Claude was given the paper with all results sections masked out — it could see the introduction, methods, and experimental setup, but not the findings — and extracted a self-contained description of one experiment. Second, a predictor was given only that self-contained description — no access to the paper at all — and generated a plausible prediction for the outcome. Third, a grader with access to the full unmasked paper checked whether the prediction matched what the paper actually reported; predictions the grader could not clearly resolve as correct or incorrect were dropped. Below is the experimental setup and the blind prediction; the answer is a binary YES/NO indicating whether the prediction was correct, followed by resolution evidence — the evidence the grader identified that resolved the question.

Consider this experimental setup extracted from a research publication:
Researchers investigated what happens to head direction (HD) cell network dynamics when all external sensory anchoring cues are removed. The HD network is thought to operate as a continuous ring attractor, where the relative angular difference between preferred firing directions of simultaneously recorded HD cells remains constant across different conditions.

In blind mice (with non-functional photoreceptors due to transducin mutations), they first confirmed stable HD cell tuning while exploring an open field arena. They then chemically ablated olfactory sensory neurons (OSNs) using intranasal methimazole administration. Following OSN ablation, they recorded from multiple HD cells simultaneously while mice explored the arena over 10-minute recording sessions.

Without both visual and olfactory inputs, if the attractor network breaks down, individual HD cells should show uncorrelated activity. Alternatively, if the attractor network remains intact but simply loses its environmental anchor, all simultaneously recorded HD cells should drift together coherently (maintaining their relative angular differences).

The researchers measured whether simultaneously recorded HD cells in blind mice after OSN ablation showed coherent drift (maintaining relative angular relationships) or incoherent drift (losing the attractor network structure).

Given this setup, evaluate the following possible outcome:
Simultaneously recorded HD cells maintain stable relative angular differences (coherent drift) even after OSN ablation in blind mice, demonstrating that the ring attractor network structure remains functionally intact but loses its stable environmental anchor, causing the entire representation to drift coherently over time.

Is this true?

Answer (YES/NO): YES